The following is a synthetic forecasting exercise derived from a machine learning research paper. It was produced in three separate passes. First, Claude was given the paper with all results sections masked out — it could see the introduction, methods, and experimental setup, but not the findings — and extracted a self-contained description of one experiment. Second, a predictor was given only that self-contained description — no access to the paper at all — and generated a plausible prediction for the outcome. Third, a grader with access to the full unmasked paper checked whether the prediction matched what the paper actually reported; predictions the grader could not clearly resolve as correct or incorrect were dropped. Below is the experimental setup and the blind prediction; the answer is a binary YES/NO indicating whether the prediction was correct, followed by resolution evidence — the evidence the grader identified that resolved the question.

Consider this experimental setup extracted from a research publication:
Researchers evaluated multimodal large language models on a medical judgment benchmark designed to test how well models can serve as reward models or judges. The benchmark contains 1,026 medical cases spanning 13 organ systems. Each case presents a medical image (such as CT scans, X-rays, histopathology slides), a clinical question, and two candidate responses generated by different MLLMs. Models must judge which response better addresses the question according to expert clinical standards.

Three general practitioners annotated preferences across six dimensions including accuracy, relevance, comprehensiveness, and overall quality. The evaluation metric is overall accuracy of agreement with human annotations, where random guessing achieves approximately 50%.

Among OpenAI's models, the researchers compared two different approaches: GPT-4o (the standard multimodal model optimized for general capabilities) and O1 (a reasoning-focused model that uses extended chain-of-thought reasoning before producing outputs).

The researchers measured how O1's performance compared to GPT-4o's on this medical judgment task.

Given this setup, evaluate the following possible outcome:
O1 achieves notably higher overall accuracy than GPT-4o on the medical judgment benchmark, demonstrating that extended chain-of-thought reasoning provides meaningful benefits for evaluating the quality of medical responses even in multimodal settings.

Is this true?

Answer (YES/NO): YES